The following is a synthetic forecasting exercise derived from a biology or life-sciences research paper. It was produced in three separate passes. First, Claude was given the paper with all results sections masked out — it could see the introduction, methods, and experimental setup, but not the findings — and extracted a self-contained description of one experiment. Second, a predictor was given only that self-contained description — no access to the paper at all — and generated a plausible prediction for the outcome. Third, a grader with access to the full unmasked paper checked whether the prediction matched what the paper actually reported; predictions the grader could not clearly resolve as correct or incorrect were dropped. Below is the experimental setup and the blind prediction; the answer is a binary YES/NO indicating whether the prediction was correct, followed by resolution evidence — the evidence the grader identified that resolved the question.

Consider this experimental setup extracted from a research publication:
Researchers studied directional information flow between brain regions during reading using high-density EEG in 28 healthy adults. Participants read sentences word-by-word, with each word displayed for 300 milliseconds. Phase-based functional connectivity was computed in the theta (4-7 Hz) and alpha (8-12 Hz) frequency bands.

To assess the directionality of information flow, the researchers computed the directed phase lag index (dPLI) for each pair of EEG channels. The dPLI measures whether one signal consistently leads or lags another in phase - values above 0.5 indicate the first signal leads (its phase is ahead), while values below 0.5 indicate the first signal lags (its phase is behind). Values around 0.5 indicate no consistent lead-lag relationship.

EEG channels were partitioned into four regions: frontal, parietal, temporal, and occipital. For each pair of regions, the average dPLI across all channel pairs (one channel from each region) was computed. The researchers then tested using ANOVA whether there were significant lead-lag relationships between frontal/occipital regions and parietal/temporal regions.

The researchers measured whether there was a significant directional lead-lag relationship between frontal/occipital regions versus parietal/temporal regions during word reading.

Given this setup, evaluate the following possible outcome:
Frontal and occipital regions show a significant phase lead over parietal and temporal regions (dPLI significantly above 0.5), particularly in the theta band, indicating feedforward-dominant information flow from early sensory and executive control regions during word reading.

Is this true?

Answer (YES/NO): NO